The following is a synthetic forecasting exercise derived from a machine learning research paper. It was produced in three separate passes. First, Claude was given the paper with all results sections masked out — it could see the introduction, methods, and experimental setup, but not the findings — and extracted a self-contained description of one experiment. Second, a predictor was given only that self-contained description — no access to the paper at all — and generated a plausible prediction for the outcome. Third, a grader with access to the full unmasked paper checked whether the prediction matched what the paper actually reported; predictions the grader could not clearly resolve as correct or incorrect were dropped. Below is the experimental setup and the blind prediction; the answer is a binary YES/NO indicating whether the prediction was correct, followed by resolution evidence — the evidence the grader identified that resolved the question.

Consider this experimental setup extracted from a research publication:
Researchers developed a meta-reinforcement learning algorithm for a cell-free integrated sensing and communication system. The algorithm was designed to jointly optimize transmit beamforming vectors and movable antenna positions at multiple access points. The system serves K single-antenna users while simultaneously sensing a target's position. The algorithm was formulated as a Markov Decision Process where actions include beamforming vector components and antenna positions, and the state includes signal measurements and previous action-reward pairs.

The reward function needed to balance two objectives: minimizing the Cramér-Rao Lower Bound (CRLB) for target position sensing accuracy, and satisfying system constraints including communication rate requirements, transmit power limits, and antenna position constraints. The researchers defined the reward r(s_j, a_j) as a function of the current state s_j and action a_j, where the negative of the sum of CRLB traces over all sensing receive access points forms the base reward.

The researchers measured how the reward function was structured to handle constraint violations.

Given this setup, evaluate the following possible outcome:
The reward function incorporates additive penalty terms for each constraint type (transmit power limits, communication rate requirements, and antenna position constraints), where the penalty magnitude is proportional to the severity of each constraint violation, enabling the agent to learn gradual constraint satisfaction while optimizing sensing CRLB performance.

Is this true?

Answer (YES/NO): NO